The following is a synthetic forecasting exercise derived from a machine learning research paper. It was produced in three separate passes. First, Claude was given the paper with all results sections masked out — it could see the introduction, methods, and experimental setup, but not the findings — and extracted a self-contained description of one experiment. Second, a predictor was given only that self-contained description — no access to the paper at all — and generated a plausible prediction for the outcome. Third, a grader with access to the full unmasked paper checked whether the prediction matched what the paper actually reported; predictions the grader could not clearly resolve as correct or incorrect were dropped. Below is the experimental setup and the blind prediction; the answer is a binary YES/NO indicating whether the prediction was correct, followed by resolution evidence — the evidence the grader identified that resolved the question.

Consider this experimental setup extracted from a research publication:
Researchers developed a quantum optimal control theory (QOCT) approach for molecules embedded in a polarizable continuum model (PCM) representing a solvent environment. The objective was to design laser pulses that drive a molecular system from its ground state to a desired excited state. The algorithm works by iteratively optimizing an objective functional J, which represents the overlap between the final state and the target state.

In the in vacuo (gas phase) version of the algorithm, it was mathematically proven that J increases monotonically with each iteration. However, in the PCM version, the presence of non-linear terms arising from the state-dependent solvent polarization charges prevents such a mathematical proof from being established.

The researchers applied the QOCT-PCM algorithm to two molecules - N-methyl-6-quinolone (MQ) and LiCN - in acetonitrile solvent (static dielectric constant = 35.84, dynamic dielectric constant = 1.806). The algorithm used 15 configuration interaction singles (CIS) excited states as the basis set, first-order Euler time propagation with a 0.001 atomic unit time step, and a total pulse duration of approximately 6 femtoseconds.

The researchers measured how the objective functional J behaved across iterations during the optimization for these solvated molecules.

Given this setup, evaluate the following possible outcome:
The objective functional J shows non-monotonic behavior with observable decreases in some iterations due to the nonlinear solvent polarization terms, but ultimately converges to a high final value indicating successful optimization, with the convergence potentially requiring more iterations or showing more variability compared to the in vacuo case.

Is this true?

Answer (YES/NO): NO